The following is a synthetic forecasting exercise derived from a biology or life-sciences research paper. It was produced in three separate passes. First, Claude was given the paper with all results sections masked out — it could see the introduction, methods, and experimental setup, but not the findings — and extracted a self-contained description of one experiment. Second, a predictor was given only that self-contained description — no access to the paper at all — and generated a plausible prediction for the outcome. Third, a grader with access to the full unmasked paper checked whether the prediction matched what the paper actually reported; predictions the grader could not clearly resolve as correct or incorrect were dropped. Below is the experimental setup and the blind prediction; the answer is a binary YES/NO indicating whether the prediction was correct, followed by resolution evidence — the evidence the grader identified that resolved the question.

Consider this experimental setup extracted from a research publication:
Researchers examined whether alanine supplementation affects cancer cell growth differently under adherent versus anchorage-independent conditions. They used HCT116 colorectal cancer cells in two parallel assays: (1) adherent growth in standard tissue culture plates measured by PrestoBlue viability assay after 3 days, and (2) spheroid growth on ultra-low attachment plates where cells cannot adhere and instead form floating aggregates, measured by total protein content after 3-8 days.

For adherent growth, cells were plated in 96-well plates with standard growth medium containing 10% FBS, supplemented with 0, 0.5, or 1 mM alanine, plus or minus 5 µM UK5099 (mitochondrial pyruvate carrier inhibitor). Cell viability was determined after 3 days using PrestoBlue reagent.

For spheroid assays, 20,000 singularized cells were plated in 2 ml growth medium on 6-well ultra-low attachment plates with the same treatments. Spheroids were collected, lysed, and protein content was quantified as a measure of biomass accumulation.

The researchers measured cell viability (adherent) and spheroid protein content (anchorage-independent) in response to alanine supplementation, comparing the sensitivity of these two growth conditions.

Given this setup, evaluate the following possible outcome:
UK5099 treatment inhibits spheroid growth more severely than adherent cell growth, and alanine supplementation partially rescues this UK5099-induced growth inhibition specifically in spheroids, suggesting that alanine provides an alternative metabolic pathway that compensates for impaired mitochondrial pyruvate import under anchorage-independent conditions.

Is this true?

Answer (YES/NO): NO